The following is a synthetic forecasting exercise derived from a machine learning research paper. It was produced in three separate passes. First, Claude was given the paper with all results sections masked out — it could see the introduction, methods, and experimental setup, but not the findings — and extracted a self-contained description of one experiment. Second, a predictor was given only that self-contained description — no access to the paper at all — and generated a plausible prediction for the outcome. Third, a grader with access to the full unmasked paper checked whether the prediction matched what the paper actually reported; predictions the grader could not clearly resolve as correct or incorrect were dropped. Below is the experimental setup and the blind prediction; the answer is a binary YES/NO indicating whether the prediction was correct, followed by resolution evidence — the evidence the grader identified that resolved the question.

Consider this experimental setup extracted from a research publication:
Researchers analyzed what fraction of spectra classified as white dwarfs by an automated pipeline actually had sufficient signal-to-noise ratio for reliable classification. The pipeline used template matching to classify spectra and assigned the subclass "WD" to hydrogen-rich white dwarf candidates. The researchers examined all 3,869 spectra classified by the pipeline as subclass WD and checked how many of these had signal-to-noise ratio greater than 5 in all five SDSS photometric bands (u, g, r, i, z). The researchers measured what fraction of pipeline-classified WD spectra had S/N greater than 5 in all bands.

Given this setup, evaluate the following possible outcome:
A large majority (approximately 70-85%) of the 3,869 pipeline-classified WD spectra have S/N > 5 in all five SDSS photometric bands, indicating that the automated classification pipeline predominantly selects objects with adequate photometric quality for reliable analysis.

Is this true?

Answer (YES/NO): NO